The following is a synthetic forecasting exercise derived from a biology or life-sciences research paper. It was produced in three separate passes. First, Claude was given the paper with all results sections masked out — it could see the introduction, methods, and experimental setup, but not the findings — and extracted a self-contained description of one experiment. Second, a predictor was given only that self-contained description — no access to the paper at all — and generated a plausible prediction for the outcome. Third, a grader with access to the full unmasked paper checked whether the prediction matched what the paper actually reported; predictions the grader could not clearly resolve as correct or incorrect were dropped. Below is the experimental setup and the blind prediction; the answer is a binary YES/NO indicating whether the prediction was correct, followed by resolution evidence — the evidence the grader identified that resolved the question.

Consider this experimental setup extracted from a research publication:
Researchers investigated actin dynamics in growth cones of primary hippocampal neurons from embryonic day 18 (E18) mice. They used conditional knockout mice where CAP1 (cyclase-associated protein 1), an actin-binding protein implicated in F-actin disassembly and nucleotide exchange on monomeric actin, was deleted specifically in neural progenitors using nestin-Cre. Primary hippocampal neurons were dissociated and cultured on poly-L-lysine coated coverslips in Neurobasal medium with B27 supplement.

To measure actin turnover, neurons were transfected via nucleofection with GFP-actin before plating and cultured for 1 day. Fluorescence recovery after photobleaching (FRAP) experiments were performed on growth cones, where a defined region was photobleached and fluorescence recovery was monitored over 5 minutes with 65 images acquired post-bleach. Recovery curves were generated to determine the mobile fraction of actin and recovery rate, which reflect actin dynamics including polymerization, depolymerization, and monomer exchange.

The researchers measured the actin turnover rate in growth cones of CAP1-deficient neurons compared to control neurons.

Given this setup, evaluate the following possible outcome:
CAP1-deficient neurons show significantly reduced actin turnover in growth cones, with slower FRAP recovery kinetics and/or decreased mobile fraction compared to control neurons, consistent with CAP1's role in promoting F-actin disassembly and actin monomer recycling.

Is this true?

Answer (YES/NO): YES